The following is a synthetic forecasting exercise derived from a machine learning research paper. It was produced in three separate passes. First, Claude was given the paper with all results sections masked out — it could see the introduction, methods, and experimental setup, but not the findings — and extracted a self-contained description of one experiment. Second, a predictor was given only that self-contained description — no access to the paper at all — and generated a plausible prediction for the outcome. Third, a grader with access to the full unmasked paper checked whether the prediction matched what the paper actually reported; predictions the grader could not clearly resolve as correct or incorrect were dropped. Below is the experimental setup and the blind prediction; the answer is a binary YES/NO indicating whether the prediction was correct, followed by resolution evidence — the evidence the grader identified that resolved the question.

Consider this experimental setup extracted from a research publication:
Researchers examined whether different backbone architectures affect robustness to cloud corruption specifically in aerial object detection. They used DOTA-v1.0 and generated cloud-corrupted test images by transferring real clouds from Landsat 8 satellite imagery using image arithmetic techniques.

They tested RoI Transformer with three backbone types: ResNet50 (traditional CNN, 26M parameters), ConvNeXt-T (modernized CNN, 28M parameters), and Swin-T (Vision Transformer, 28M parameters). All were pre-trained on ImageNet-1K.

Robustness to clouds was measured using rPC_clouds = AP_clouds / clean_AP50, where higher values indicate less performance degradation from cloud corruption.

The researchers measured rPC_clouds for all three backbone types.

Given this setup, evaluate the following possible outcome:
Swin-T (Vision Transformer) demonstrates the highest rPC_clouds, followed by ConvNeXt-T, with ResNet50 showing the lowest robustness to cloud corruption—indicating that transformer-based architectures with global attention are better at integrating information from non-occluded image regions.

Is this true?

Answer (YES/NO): NO